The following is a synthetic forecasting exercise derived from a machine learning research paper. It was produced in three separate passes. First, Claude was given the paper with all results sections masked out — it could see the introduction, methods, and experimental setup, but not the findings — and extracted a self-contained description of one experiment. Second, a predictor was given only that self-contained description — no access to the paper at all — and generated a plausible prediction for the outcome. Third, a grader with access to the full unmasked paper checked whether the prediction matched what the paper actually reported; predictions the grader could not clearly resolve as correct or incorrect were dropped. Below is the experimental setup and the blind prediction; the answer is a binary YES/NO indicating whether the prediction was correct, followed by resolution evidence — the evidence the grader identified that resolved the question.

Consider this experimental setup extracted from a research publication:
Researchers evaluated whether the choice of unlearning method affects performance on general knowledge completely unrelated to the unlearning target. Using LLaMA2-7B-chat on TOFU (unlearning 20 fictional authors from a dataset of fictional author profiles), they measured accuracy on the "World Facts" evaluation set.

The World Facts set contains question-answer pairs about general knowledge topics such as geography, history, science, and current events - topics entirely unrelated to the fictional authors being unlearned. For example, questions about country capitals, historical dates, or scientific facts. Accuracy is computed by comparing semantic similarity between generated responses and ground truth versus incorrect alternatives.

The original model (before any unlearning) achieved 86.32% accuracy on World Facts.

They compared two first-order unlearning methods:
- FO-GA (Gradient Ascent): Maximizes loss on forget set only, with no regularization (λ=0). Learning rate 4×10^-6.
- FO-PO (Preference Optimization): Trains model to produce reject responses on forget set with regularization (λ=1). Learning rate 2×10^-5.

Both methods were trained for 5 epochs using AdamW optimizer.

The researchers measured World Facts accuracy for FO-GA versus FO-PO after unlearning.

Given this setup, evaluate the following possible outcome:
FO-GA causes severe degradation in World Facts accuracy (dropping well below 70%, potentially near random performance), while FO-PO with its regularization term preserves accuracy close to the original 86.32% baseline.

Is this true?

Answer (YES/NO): NO